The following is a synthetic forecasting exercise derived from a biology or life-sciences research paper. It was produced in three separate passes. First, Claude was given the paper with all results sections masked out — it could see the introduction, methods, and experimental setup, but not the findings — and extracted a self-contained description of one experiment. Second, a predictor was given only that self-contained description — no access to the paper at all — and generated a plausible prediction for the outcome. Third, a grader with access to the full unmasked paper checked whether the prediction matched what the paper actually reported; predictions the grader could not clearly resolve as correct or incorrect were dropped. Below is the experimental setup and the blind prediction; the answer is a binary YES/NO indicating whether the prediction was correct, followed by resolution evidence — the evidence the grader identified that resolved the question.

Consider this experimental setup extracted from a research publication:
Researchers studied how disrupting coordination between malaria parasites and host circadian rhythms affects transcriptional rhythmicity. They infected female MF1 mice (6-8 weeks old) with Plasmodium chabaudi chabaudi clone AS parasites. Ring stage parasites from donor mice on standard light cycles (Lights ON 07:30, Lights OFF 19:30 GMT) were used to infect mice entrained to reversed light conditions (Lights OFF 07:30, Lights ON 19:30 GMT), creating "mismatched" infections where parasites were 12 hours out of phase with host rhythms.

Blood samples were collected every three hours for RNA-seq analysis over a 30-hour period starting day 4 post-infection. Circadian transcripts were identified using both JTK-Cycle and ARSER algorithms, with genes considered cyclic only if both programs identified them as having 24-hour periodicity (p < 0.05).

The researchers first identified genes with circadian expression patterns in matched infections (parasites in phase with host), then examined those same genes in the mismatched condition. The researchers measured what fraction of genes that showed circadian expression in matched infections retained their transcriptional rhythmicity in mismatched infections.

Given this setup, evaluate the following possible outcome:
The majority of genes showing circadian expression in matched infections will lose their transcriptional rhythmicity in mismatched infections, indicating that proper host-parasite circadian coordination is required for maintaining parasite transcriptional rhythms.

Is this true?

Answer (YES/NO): YES